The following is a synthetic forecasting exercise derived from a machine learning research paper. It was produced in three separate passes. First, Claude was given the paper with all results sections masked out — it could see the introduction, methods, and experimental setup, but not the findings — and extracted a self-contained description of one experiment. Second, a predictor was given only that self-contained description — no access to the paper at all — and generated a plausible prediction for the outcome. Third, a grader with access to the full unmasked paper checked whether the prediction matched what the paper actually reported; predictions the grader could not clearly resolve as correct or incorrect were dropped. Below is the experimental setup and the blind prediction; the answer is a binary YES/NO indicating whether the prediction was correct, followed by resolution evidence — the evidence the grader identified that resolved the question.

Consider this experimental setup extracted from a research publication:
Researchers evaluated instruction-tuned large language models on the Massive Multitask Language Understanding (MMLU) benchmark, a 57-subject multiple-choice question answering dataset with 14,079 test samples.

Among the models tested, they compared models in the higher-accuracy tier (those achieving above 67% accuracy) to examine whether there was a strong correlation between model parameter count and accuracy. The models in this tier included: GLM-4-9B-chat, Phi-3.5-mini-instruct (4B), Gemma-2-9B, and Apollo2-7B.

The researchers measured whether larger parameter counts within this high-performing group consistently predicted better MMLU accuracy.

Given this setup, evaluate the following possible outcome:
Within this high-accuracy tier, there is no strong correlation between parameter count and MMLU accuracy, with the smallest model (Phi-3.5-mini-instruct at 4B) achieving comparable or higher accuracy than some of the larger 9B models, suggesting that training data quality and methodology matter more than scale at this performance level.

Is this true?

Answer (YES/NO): YES